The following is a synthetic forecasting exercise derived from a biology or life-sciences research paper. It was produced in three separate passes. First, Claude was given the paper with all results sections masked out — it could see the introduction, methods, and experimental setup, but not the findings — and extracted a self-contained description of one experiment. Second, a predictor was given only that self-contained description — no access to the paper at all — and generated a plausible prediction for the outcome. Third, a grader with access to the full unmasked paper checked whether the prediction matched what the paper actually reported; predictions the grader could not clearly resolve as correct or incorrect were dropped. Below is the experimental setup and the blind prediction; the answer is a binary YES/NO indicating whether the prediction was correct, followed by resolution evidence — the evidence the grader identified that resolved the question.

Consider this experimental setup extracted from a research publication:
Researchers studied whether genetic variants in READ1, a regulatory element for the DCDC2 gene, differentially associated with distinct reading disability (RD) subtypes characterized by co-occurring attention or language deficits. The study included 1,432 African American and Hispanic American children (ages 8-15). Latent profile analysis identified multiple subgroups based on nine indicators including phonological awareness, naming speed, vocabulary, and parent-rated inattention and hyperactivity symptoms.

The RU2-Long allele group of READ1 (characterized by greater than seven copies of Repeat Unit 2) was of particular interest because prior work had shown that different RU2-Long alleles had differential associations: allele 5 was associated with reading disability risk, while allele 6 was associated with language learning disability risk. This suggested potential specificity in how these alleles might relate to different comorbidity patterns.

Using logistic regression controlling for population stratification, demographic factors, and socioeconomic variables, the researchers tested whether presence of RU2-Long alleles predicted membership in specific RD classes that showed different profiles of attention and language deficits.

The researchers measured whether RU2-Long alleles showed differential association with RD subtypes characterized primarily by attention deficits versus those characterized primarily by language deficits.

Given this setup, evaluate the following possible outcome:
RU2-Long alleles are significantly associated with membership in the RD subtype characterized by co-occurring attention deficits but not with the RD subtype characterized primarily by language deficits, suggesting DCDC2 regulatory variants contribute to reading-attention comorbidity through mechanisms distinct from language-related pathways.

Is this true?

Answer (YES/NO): NO